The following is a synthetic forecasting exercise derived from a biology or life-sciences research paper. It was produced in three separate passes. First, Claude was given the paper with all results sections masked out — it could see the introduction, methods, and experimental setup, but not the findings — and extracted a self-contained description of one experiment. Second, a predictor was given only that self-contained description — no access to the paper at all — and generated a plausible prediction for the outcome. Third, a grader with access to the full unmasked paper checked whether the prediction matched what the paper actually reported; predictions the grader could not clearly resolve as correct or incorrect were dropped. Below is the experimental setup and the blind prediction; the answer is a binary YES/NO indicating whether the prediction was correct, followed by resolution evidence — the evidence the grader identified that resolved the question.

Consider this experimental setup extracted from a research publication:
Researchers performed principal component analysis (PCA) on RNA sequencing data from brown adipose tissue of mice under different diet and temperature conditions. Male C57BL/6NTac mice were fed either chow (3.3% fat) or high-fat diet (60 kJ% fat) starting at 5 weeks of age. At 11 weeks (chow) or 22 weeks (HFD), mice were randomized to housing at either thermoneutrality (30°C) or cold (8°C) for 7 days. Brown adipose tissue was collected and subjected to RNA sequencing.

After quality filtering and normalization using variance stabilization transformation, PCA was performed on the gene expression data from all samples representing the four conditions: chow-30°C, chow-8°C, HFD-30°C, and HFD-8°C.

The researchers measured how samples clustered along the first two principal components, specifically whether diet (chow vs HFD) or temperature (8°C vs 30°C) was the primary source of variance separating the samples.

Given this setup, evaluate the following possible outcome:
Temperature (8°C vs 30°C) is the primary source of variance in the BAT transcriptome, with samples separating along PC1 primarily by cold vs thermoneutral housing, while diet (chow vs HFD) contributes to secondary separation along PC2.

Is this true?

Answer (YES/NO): YES